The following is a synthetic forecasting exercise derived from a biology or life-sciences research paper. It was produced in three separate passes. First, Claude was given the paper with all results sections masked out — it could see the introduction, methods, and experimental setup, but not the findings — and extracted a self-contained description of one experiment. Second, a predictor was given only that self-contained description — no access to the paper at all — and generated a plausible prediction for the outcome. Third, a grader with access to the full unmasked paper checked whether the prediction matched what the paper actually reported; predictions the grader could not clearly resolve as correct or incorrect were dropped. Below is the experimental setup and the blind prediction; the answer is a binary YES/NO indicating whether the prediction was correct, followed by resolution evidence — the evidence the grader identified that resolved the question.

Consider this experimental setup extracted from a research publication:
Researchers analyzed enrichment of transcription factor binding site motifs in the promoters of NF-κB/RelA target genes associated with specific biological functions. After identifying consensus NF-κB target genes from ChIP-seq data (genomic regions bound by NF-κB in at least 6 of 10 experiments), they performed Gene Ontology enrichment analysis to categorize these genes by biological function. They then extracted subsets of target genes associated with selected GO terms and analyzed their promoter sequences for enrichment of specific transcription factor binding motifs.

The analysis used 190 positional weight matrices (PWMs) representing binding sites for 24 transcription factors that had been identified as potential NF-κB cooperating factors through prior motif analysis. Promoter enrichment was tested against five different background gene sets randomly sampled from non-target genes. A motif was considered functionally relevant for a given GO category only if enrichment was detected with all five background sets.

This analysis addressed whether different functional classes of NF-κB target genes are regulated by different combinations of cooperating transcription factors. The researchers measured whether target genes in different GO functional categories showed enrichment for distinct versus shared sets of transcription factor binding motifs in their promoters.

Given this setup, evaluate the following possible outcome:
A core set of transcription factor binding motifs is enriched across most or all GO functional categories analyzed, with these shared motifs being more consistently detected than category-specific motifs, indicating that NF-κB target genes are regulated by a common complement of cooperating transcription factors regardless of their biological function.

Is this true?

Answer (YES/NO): NO